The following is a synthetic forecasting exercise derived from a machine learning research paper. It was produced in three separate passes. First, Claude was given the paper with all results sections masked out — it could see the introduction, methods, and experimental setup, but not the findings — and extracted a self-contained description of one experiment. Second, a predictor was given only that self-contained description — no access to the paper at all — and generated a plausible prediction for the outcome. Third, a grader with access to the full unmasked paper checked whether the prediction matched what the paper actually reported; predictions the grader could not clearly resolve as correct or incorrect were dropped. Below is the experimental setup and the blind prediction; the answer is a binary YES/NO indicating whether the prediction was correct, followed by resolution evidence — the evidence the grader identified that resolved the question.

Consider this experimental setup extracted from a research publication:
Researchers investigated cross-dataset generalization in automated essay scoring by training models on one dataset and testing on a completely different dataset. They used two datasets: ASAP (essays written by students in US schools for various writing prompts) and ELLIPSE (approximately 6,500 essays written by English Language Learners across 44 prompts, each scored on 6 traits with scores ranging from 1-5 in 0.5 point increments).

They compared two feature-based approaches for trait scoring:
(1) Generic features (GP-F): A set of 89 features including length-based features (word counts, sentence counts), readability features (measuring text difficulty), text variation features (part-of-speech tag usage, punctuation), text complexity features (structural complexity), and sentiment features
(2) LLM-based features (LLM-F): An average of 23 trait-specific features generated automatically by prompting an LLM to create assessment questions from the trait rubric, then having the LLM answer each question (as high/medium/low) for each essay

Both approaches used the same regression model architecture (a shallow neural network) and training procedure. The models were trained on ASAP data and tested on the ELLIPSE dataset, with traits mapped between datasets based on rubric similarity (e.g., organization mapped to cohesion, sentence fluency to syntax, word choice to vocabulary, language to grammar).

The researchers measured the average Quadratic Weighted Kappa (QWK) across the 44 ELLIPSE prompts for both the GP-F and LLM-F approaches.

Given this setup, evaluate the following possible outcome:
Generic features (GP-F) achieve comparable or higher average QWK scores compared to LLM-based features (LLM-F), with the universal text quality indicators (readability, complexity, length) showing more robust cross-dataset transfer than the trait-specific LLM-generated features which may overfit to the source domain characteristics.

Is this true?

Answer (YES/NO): NO